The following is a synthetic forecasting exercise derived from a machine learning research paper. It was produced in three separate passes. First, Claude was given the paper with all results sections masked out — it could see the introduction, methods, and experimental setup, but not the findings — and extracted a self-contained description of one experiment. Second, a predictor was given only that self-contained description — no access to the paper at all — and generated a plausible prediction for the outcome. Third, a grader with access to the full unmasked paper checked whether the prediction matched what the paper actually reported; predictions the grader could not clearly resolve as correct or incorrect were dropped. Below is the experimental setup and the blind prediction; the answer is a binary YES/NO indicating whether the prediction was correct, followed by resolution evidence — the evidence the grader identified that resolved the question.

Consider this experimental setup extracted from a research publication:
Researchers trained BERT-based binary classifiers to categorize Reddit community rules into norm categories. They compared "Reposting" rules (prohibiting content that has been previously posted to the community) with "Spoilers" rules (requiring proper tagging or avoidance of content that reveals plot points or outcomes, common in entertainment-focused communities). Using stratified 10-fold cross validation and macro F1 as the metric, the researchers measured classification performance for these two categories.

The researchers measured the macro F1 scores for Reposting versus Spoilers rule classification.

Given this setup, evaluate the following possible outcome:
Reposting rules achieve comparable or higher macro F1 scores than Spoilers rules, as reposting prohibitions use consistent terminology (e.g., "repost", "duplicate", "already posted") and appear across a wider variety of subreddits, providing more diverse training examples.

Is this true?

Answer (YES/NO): YES